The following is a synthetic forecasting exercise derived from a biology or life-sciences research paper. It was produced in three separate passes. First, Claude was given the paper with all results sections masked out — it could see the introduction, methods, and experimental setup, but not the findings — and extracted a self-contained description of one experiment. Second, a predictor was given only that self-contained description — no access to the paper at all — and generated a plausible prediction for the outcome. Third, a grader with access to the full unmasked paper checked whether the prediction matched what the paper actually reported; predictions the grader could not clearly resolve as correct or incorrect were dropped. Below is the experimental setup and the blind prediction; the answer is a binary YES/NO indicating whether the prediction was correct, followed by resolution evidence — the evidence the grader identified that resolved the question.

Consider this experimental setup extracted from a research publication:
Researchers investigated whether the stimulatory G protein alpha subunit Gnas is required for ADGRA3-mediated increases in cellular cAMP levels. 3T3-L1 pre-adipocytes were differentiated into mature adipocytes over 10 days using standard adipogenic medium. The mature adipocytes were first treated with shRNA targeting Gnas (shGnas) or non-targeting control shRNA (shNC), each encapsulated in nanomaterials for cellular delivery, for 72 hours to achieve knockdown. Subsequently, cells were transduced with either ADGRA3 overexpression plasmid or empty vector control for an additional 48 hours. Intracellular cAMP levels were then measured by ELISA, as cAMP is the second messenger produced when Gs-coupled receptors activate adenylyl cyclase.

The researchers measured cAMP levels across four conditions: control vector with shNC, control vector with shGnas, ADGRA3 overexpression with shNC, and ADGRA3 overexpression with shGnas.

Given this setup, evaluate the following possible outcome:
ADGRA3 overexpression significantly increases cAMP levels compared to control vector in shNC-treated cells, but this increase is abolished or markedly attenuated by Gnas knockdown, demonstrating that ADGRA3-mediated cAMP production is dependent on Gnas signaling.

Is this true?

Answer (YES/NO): YES